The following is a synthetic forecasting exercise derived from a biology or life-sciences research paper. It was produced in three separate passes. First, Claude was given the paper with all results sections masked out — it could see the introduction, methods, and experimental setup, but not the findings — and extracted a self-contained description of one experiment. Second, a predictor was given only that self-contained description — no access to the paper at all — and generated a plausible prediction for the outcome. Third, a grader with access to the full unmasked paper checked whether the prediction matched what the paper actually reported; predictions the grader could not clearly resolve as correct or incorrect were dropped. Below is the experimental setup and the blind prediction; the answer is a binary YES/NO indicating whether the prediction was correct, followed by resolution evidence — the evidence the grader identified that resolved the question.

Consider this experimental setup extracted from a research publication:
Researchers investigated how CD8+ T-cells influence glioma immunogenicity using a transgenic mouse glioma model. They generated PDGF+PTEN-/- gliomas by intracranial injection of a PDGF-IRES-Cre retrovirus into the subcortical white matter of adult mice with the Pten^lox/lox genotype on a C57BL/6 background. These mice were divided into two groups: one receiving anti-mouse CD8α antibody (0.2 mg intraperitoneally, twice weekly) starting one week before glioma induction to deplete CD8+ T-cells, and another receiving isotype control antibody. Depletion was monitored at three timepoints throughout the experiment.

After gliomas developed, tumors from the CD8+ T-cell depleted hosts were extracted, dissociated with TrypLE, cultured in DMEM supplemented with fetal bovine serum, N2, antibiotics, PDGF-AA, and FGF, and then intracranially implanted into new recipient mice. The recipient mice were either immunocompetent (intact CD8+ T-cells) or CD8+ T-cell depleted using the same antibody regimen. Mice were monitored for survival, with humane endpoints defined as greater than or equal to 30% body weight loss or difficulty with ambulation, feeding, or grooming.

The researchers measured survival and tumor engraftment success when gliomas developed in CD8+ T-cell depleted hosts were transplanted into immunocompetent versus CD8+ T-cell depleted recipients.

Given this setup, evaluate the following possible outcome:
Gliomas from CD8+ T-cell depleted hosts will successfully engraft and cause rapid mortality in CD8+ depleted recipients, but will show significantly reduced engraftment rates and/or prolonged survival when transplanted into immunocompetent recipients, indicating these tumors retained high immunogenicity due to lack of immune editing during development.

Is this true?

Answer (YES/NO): YES